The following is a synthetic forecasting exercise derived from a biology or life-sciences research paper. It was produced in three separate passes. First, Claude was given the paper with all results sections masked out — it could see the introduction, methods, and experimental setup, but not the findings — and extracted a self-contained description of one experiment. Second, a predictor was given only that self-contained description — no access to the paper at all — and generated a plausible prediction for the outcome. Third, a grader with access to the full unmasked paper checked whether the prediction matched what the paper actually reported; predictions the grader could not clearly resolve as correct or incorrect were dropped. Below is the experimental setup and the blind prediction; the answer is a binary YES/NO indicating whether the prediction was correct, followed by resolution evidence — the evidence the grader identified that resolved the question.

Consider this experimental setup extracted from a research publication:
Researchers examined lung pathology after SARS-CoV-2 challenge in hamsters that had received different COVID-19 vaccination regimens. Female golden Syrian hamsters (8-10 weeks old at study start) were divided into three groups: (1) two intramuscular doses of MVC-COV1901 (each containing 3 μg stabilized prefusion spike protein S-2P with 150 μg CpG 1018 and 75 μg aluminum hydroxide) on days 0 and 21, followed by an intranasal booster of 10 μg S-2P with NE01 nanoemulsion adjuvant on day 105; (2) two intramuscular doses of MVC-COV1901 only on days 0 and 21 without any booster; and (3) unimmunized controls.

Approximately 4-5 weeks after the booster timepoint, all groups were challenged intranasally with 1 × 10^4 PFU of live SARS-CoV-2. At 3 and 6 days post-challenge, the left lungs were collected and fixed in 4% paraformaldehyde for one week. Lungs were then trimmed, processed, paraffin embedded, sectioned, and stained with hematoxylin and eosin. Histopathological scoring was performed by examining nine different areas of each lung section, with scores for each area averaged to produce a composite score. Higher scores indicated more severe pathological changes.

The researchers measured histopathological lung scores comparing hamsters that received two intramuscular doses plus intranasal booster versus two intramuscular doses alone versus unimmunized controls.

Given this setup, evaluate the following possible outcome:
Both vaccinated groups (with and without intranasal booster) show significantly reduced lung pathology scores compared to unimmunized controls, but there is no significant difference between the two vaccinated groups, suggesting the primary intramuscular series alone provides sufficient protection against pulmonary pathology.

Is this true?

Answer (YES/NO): NO